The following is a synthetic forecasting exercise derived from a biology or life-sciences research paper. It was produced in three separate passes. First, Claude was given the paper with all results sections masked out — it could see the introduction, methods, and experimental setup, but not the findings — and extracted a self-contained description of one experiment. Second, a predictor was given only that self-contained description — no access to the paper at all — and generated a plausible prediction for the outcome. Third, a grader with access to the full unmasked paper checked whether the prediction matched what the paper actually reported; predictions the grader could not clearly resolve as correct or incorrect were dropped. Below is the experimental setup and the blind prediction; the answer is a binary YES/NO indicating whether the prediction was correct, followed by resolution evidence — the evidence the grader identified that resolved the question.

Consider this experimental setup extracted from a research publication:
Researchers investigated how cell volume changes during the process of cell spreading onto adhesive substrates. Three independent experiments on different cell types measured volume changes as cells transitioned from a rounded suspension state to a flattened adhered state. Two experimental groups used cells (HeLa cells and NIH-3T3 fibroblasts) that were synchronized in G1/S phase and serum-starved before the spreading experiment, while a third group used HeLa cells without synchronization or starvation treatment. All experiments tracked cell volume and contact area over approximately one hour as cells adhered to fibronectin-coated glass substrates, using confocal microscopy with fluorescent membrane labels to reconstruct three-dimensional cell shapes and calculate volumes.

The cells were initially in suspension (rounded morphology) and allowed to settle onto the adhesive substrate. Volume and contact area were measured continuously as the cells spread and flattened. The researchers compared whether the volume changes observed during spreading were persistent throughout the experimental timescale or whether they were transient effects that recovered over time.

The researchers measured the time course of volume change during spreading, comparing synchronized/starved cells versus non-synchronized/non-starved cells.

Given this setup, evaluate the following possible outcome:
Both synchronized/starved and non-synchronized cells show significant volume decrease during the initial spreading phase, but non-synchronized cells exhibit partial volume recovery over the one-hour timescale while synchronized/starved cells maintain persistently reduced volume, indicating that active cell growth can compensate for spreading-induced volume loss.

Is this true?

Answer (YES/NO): NO